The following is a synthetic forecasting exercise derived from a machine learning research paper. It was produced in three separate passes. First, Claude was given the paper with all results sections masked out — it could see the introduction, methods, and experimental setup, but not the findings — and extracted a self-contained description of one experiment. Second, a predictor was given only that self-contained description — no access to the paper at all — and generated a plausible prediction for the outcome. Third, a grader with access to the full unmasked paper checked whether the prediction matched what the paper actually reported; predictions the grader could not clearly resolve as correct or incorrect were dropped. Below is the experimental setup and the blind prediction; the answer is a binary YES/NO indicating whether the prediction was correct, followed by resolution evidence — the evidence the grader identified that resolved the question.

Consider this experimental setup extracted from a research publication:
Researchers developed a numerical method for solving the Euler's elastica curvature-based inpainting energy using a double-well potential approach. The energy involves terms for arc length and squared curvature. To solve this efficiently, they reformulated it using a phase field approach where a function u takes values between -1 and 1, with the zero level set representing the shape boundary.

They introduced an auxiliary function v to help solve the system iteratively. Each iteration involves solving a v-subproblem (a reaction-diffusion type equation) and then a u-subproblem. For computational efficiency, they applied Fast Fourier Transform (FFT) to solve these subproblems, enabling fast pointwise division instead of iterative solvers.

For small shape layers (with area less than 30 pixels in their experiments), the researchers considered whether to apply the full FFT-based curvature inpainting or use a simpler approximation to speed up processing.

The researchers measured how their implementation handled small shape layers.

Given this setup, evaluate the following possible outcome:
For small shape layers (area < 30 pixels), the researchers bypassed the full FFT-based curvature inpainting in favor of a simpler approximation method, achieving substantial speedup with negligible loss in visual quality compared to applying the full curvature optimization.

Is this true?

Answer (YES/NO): NO